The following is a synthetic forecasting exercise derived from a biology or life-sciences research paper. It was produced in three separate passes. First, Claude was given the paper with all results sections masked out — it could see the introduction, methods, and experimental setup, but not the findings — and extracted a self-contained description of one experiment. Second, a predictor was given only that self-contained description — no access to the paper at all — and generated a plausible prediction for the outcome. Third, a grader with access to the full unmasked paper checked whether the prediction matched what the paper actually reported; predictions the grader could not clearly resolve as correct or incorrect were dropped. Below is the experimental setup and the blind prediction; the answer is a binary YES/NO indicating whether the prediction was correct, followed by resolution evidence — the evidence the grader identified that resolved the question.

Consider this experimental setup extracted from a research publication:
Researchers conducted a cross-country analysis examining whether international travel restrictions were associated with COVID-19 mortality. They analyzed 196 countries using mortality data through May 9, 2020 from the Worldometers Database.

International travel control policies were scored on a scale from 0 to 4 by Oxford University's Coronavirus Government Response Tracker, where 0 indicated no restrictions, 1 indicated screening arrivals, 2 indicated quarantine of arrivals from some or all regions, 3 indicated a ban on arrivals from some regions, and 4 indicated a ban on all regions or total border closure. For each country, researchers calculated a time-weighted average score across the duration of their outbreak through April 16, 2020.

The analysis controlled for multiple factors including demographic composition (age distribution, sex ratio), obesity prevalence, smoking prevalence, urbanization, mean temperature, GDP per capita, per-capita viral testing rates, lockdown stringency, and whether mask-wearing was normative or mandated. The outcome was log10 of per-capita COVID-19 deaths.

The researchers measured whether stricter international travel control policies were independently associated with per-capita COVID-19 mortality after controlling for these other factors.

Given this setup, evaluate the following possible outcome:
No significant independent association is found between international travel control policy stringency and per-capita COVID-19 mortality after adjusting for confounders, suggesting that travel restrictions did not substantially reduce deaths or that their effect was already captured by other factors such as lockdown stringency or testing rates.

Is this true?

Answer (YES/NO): NO